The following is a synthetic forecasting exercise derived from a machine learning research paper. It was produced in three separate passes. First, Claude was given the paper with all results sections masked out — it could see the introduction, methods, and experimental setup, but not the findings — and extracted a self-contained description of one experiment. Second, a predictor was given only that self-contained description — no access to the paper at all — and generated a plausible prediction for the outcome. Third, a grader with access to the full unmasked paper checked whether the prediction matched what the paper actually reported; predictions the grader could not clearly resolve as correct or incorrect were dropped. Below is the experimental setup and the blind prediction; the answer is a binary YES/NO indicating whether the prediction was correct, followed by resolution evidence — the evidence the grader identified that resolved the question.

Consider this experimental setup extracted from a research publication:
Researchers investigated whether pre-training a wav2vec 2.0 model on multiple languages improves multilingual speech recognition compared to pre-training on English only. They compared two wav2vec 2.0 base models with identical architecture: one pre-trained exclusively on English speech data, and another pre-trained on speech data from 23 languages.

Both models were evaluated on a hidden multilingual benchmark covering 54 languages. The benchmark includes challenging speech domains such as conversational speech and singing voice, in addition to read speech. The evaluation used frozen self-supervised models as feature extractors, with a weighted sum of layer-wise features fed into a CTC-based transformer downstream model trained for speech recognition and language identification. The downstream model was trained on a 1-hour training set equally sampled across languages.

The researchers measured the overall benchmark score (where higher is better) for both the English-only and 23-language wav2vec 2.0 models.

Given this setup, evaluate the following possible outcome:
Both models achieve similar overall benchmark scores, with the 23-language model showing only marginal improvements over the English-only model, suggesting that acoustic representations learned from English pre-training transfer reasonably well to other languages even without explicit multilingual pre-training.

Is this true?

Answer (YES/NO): NO